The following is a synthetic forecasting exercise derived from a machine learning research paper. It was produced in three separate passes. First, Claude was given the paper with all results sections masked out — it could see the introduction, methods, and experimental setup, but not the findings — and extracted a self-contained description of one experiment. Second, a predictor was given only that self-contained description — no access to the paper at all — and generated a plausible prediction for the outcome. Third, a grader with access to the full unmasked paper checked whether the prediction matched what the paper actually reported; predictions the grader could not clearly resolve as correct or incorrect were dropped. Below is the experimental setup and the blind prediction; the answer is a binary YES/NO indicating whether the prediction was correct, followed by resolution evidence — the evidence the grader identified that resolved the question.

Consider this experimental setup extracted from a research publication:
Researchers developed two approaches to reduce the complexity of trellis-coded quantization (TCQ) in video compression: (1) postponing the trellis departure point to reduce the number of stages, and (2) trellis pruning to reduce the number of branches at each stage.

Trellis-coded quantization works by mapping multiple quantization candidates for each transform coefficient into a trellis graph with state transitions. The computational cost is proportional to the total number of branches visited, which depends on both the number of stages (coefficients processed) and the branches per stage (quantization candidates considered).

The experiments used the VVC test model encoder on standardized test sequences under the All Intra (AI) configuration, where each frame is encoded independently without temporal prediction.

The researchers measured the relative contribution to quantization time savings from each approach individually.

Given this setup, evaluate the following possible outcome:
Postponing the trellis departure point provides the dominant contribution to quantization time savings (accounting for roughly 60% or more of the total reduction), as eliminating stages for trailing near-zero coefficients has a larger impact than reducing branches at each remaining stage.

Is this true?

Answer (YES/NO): YES